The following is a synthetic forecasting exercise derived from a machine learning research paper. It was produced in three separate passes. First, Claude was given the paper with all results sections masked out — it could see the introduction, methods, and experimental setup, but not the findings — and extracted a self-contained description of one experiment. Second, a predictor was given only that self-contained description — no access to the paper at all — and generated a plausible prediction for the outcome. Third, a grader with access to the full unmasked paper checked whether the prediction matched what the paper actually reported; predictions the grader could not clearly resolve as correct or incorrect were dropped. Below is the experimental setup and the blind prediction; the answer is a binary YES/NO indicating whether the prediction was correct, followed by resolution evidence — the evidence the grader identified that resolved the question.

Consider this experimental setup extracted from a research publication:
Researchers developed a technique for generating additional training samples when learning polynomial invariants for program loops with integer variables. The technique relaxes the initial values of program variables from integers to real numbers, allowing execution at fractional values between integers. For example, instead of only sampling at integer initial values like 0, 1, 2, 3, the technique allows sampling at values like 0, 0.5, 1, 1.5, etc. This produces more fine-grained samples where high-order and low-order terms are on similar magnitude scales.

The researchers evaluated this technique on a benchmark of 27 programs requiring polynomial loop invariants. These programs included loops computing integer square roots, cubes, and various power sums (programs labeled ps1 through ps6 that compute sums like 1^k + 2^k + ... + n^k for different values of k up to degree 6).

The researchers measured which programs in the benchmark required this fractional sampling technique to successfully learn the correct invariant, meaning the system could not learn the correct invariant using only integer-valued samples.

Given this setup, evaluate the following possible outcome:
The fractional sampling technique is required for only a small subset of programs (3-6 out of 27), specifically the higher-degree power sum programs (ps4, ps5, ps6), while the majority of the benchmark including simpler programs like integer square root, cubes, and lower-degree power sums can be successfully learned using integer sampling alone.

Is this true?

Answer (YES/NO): NO